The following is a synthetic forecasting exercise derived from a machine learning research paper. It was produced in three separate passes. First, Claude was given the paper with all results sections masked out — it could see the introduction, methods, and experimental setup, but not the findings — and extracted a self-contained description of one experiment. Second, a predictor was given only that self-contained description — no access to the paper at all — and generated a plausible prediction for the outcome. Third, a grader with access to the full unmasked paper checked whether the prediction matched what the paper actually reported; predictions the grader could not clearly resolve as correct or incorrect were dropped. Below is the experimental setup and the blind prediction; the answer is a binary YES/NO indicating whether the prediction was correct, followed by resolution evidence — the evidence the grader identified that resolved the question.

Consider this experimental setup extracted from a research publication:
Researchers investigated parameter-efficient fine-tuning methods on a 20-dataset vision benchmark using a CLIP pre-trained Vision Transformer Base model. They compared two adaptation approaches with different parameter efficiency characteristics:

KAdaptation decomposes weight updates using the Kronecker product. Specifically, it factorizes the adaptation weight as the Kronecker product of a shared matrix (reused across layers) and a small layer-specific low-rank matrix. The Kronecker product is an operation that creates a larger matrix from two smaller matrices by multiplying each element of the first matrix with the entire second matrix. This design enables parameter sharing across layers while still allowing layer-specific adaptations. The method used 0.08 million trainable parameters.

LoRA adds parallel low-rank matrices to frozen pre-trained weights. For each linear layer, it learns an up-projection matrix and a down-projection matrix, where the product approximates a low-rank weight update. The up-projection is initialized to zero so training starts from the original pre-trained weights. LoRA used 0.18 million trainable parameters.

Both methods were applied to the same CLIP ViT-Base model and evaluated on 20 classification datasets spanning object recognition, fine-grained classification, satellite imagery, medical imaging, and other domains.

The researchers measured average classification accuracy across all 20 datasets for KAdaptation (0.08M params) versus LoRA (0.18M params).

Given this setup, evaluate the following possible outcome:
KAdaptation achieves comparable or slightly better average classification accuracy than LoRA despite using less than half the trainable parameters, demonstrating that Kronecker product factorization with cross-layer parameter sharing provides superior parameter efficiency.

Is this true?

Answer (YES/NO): NO